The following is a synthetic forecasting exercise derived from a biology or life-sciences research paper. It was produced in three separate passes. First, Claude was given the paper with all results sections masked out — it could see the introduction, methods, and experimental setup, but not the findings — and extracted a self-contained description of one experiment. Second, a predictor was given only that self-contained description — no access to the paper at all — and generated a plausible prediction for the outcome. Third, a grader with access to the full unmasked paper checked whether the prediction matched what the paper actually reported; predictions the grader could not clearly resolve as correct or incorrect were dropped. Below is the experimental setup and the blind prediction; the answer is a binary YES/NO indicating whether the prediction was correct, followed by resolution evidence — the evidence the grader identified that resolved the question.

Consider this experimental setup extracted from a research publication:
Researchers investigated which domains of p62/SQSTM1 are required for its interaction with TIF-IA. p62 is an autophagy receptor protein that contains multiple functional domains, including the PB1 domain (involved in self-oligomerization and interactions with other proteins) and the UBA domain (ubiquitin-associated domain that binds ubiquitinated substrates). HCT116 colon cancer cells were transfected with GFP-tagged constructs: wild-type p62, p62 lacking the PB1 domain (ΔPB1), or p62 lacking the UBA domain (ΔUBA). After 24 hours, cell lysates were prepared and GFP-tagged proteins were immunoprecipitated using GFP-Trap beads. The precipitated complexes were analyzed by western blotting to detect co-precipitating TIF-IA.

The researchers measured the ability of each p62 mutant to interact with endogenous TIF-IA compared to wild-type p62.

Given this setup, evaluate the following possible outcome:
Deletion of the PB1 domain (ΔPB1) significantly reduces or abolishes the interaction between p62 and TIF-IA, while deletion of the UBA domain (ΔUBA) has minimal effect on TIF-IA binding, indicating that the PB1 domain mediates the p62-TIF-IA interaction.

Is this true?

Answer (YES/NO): NO